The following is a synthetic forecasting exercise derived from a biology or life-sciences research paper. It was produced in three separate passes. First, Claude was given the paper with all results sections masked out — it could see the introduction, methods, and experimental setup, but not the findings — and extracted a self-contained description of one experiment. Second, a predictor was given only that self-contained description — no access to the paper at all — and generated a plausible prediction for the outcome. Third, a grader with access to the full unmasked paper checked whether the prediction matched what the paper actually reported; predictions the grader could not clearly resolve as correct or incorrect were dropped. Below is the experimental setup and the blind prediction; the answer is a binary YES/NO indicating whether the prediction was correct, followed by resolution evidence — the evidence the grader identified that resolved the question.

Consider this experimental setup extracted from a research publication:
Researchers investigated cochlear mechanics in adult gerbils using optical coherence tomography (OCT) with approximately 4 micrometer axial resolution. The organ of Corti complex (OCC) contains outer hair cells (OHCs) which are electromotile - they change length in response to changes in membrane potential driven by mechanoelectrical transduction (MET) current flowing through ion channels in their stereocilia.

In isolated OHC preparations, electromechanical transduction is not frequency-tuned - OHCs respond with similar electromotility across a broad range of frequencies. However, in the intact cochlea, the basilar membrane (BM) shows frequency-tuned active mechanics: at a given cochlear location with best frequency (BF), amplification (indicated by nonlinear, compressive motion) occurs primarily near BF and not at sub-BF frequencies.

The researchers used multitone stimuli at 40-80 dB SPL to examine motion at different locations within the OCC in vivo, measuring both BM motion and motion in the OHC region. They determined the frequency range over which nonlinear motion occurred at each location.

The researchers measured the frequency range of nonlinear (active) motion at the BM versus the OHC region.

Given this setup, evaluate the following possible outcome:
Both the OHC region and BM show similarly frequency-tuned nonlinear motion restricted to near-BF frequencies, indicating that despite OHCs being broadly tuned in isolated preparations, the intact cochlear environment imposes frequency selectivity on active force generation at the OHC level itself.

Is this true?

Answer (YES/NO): NO